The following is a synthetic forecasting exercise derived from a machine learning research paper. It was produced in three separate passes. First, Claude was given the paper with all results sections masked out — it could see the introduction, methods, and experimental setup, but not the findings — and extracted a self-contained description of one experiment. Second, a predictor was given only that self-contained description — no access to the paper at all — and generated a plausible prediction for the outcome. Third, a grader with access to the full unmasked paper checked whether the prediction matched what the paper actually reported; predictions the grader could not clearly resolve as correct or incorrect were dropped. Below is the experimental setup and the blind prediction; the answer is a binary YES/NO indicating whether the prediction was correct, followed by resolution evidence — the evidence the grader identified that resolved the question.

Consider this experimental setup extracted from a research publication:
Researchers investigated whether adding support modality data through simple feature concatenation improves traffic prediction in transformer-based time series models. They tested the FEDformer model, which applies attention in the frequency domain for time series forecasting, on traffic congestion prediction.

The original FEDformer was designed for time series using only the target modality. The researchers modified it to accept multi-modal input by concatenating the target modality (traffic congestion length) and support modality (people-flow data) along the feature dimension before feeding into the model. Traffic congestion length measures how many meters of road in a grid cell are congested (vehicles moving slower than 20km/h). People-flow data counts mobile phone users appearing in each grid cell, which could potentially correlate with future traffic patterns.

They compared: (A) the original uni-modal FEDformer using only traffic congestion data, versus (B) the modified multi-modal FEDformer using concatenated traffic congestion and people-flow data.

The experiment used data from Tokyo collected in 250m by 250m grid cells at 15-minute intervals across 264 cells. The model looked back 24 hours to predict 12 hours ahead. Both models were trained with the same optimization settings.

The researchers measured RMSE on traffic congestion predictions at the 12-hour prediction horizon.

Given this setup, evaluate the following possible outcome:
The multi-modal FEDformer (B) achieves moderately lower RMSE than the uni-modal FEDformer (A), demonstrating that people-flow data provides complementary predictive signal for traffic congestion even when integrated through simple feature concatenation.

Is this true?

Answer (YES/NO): NO